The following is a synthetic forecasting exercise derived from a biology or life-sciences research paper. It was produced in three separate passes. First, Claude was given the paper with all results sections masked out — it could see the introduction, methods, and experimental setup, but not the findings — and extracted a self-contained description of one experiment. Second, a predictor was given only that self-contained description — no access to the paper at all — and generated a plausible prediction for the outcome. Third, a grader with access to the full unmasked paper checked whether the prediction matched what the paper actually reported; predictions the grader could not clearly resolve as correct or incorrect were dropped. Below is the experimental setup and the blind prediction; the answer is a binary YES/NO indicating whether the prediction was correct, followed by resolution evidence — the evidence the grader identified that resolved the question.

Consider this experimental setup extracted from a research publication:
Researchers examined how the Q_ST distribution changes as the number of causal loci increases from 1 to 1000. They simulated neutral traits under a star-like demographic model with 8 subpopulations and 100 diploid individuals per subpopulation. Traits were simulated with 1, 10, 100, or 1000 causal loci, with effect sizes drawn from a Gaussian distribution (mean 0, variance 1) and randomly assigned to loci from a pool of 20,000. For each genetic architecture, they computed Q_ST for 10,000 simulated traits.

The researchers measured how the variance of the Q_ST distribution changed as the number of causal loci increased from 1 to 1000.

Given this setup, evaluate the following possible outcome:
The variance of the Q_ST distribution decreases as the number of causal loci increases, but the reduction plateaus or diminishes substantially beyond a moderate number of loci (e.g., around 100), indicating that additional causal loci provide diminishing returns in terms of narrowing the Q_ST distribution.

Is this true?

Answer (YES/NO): NO